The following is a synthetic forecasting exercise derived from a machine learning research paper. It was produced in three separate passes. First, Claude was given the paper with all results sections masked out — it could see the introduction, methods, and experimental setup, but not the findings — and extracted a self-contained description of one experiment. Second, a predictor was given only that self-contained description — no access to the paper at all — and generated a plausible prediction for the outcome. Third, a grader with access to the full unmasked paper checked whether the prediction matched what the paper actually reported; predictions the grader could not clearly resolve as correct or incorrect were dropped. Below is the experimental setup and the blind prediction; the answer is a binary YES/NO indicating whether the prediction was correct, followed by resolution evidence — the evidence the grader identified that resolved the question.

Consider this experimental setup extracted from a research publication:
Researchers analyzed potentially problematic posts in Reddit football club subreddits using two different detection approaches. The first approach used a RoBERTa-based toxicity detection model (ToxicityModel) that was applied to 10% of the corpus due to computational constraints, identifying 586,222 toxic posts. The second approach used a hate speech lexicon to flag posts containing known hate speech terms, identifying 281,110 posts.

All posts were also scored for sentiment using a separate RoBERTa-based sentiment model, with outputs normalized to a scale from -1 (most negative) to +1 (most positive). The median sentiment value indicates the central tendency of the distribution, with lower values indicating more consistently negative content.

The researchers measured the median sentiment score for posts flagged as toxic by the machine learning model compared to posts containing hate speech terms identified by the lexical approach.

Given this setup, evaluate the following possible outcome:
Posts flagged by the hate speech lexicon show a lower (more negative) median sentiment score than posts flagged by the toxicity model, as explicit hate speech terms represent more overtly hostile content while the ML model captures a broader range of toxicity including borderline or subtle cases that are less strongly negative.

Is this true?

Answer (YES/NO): NO